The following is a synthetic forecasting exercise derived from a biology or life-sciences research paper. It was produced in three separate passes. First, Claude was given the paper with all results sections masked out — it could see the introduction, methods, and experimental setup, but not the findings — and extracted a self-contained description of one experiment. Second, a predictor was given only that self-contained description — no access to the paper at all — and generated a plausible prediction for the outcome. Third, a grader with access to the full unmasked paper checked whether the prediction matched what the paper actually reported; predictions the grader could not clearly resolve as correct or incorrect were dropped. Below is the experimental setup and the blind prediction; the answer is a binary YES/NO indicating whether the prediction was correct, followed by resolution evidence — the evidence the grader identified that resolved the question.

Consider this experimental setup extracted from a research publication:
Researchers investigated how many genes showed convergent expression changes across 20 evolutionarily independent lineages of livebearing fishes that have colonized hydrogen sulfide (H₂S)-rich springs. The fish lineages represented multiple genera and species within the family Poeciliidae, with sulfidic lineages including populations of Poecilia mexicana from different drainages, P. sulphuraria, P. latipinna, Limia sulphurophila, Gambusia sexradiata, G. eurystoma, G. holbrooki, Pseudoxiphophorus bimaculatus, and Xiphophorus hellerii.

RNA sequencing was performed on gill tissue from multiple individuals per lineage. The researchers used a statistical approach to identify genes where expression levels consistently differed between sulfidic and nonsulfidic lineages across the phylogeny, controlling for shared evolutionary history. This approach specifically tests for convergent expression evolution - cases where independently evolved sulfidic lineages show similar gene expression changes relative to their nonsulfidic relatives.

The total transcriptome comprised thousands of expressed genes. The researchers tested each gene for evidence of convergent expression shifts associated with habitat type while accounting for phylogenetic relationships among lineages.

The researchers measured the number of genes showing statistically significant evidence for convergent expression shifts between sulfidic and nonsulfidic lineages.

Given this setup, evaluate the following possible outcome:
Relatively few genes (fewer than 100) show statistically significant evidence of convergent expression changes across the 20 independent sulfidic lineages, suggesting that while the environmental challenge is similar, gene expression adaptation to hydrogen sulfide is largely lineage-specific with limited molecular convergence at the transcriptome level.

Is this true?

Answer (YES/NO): NO